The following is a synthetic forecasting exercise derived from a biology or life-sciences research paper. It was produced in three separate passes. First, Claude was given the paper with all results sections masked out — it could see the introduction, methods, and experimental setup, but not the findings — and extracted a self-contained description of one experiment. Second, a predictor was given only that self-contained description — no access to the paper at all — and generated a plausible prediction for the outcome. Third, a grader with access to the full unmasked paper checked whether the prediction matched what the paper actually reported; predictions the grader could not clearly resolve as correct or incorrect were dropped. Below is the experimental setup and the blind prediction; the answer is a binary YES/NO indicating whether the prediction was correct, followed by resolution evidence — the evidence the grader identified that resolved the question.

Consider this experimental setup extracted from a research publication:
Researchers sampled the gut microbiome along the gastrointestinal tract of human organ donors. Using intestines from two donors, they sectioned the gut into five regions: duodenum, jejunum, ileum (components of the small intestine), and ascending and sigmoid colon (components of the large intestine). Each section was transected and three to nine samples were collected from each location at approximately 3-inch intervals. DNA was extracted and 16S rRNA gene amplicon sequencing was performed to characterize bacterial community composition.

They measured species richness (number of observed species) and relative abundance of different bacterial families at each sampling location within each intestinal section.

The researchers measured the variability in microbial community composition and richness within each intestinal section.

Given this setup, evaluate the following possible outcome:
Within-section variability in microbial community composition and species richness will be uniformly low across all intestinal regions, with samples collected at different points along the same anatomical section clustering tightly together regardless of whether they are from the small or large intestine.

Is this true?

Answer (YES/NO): NO